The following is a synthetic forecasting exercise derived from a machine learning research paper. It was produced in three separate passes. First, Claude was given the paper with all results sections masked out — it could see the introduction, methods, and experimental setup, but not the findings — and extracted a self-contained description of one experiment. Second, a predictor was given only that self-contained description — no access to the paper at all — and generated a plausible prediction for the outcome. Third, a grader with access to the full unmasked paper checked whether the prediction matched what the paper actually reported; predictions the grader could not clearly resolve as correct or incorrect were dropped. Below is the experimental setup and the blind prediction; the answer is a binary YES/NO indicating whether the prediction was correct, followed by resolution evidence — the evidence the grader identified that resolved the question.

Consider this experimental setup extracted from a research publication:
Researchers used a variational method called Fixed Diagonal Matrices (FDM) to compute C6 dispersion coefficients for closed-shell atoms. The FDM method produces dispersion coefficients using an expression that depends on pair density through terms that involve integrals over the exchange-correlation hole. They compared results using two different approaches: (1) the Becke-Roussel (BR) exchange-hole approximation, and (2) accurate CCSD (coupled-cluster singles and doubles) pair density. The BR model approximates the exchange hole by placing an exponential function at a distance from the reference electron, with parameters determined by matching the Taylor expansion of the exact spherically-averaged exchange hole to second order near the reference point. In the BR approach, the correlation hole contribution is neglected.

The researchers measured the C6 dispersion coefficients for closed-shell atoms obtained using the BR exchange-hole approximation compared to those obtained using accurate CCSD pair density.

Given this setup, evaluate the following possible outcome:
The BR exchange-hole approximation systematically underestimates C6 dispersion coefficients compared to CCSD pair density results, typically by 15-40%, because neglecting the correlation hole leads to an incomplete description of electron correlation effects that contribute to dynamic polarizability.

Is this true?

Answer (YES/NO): NO